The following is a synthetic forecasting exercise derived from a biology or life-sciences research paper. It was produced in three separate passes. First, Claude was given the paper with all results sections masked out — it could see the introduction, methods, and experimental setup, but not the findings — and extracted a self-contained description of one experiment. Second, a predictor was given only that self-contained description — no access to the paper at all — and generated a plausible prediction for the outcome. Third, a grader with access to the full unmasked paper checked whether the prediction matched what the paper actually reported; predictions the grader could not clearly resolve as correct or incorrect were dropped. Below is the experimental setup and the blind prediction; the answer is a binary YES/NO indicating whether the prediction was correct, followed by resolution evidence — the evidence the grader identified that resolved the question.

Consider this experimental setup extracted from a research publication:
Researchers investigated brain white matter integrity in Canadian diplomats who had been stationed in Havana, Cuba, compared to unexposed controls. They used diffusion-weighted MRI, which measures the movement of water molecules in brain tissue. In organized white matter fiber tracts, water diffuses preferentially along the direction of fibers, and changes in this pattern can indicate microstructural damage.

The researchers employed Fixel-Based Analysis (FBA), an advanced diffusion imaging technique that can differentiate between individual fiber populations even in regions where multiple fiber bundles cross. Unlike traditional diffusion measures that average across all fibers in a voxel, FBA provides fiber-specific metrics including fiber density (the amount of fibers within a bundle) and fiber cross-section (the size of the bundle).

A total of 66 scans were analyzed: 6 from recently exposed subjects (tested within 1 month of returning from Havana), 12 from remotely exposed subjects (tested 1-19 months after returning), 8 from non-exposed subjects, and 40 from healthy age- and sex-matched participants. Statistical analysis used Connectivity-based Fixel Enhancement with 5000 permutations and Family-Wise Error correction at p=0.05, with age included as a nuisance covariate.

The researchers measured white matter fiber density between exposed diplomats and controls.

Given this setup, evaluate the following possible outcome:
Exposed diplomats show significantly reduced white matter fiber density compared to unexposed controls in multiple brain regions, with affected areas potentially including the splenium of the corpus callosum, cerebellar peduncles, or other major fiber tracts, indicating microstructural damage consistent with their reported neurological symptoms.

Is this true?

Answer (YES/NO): YES